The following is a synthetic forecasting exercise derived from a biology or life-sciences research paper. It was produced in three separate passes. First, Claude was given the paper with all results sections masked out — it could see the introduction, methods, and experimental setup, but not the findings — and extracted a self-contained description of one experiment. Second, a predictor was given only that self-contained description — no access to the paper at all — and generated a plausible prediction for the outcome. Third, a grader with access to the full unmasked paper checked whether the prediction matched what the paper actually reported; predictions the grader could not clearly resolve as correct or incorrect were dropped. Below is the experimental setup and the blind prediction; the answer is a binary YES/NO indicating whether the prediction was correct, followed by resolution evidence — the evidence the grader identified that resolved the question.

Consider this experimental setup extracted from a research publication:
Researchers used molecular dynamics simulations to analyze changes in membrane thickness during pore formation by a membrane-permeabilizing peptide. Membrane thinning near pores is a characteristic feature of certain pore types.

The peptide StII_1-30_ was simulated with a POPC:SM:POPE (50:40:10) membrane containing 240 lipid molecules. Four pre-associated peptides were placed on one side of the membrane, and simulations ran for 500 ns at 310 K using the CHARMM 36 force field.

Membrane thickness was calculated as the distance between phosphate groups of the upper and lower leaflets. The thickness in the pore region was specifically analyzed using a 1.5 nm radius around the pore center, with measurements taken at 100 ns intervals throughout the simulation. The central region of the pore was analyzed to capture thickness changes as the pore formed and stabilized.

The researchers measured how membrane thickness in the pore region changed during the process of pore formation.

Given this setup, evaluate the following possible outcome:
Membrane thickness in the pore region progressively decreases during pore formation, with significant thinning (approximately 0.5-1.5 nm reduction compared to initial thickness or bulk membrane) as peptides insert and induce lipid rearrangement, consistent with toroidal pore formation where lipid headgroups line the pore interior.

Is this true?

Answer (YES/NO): NO